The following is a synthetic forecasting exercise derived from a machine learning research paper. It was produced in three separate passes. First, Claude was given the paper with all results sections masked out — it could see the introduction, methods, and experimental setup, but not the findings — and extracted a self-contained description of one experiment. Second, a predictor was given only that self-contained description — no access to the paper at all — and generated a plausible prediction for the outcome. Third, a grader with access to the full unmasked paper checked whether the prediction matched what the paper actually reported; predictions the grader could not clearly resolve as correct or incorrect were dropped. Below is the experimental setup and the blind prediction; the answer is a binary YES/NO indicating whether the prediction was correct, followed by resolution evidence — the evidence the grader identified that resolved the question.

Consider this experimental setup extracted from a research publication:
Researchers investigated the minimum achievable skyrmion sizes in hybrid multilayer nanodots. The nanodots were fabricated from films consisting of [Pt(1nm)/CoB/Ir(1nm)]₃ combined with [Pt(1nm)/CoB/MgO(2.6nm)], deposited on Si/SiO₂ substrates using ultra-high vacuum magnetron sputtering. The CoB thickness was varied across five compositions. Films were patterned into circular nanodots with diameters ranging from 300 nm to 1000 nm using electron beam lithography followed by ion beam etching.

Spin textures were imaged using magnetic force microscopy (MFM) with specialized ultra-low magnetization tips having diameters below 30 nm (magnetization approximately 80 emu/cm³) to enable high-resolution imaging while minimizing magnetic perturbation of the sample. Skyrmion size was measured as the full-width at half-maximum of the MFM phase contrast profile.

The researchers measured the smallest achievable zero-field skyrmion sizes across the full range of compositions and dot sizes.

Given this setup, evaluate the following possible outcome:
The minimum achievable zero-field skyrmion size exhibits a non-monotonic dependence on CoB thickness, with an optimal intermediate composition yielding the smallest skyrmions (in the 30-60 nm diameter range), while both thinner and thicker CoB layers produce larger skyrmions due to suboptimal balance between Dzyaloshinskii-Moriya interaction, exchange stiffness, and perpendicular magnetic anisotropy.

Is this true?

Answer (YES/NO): NO